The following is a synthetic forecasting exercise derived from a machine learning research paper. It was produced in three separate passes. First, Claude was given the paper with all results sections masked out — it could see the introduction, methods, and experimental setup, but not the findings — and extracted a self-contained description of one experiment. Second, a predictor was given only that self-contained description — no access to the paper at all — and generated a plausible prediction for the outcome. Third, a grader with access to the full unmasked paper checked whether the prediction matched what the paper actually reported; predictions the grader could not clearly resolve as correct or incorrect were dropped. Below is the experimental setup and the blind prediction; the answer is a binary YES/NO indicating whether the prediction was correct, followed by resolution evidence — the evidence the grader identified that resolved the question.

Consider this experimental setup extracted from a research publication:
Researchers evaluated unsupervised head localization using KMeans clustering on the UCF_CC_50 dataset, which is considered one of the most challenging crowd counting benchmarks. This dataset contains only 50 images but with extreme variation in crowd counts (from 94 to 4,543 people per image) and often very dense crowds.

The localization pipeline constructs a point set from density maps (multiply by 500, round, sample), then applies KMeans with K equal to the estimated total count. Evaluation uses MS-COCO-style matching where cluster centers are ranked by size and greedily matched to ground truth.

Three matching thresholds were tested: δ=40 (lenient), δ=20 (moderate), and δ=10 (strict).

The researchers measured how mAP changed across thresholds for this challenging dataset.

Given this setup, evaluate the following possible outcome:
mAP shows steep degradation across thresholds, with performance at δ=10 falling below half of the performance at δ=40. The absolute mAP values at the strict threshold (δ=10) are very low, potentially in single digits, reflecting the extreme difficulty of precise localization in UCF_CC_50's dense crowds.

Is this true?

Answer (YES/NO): NO